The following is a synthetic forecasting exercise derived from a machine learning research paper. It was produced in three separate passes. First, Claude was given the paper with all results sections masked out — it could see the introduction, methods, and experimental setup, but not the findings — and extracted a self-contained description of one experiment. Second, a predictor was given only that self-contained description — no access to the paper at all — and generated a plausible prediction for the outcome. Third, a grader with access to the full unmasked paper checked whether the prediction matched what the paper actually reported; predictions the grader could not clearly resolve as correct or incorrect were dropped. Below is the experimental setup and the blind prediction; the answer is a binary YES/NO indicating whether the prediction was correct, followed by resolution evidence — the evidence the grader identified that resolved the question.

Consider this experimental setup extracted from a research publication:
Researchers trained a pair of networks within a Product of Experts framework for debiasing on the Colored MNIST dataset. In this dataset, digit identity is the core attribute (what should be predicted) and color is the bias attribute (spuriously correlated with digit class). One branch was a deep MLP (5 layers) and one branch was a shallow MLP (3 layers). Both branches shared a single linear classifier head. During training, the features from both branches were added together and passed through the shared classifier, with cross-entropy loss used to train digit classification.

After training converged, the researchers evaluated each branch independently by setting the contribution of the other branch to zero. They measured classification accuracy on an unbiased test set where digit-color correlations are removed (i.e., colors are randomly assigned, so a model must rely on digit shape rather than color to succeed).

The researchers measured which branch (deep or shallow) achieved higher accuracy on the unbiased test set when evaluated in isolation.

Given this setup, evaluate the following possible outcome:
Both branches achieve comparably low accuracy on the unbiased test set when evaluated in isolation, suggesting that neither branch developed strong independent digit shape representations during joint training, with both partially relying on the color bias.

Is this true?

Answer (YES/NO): NO